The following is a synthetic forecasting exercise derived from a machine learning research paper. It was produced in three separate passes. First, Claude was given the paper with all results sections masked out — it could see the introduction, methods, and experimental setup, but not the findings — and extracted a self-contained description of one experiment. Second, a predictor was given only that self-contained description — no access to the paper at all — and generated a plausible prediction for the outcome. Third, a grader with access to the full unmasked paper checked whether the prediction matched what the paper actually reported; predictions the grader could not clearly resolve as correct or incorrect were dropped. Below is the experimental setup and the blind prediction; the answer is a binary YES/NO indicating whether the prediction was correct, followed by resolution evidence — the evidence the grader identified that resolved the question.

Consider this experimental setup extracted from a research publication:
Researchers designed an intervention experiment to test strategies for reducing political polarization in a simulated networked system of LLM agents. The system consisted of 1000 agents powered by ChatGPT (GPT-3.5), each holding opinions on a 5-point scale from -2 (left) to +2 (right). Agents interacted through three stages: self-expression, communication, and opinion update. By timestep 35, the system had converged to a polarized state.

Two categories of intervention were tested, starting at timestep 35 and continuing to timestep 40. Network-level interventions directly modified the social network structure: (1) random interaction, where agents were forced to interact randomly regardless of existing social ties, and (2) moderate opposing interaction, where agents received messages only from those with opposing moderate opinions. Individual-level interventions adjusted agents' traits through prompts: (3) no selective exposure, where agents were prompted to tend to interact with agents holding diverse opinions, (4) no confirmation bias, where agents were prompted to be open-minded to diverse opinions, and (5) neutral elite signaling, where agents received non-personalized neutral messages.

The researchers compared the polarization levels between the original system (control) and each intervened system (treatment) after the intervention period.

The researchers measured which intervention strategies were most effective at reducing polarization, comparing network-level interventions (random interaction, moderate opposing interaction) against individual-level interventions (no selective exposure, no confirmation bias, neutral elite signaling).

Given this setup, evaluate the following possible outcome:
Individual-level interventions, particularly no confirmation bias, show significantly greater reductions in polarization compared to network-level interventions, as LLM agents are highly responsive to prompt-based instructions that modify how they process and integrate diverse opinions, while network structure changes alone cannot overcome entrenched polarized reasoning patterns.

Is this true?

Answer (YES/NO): YES